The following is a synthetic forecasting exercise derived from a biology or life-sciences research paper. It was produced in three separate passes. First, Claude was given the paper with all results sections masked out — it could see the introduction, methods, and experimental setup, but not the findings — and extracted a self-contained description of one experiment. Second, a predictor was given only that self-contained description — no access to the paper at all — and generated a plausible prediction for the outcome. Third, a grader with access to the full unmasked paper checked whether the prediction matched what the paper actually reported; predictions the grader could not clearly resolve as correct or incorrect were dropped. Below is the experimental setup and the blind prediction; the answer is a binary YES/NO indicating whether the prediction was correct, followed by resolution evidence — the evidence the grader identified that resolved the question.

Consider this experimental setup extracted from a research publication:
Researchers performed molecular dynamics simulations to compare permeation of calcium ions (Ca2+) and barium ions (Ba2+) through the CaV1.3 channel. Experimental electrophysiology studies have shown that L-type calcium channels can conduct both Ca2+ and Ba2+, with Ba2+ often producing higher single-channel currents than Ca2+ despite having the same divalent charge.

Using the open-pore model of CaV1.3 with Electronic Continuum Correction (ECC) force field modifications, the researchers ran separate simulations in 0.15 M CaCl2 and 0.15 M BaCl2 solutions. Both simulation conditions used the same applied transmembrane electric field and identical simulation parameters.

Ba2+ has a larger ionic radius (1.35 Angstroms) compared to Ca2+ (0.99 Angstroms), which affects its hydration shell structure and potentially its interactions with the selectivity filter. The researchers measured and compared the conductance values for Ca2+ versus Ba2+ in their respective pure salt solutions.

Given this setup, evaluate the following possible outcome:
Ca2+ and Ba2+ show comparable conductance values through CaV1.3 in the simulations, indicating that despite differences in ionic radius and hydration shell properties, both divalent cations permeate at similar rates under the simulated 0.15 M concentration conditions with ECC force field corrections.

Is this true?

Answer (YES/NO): NO